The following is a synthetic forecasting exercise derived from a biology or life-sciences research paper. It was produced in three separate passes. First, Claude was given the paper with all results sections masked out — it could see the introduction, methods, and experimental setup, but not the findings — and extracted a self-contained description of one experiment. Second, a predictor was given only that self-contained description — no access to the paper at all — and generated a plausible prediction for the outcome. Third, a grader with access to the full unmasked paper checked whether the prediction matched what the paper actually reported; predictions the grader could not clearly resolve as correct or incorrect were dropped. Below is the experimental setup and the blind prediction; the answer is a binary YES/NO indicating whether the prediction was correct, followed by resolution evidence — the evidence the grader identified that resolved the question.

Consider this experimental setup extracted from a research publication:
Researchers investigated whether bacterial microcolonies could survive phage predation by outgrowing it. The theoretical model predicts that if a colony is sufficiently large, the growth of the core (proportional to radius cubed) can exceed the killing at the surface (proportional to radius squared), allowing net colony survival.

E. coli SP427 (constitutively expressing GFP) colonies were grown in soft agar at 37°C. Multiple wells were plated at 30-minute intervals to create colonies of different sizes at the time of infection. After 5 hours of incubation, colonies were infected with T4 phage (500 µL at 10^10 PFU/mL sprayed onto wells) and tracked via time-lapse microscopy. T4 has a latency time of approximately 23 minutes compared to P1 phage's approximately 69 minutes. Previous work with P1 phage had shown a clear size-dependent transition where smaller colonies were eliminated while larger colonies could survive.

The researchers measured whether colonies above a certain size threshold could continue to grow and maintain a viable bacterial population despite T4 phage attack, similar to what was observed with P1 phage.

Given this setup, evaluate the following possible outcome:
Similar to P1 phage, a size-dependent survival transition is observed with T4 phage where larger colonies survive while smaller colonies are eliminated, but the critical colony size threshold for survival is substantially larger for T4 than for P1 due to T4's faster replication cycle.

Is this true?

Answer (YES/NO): NO